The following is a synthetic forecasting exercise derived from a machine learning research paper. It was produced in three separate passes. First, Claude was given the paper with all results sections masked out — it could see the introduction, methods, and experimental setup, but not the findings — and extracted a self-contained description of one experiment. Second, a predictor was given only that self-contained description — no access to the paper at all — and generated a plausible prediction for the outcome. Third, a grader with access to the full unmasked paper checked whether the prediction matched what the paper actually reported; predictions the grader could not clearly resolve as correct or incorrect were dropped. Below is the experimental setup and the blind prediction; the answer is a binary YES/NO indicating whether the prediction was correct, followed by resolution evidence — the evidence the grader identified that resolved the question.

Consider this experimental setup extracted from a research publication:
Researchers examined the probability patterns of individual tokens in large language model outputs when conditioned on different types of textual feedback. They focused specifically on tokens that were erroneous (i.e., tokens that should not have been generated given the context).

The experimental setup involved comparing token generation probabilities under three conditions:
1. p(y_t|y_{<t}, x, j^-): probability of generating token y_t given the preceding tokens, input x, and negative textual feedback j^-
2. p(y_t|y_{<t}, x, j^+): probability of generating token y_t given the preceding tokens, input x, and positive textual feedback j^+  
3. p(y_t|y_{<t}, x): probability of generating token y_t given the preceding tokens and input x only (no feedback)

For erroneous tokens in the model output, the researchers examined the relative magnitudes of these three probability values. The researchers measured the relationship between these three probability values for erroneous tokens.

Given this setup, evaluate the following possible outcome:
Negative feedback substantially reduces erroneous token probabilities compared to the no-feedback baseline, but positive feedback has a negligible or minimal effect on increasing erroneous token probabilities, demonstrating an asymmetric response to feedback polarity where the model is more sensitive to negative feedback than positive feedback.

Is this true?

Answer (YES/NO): NO